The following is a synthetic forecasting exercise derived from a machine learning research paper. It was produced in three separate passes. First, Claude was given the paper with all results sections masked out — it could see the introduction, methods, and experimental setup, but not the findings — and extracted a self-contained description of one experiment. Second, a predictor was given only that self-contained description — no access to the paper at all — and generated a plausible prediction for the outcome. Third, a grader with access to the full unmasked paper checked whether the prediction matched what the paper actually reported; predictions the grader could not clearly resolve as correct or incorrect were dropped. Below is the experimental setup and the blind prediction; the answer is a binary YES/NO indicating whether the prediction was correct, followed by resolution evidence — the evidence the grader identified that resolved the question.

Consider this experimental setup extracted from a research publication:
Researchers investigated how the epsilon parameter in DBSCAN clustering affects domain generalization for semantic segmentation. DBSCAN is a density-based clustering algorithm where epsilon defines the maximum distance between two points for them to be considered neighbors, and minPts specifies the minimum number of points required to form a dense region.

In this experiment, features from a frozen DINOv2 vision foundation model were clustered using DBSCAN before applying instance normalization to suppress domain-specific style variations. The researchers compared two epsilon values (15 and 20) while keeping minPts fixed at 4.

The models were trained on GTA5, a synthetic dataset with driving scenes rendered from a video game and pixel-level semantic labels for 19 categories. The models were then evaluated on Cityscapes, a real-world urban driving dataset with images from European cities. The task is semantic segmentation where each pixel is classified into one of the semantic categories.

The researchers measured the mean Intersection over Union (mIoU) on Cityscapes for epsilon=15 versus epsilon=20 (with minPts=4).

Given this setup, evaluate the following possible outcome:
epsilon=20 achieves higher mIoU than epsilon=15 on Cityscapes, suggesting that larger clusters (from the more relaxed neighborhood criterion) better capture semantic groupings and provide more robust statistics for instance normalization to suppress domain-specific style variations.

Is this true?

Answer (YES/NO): YES